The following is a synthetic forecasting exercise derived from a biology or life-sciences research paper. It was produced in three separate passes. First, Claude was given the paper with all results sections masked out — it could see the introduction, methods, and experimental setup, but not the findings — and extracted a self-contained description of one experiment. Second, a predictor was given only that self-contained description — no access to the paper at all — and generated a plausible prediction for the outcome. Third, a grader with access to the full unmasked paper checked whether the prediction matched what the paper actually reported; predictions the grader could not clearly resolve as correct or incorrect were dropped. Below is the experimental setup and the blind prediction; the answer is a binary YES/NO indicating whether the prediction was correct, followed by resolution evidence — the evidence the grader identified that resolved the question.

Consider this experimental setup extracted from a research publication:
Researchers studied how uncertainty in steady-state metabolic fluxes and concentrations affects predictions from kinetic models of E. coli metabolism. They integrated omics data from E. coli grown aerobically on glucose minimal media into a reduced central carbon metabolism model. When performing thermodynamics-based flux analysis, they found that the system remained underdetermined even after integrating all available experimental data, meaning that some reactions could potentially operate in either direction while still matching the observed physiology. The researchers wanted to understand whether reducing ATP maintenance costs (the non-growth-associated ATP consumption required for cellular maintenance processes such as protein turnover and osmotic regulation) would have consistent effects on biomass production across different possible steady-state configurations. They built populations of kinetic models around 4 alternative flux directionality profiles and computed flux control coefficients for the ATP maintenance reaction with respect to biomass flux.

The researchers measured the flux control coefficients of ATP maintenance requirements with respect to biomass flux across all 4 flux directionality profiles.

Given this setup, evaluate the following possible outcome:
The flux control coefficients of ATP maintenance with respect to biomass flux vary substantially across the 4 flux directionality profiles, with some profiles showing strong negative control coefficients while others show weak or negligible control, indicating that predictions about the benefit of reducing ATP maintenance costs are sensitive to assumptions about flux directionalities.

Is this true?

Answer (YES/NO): NO